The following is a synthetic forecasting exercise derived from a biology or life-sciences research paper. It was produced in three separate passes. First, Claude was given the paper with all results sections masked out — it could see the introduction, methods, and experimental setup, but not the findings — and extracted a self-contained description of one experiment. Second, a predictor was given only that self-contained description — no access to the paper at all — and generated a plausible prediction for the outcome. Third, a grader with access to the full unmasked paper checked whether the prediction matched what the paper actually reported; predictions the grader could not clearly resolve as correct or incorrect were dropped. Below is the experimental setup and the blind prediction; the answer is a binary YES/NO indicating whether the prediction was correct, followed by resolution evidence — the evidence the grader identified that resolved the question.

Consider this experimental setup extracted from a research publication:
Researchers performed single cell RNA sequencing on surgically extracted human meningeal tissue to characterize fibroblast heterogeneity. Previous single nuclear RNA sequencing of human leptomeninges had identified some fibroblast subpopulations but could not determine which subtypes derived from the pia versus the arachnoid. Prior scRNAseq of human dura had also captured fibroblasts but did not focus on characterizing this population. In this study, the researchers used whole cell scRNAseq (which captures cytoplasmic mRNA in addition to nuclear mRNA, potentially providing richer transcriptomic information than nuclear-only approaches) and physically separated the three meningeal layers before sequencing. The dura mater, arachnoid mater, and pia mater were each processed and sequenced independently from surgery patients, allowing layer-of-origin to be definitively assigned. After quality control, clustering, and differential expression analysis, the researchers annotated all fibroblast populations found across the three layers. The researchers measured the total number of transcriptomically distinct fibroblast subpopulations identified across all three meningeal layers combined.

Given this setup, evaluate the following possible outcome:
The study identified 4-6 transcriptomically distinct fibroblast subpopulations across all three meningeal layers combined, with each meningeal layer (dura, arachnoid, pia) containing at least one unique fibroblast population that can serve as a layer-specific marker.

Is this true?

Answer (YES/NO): NO